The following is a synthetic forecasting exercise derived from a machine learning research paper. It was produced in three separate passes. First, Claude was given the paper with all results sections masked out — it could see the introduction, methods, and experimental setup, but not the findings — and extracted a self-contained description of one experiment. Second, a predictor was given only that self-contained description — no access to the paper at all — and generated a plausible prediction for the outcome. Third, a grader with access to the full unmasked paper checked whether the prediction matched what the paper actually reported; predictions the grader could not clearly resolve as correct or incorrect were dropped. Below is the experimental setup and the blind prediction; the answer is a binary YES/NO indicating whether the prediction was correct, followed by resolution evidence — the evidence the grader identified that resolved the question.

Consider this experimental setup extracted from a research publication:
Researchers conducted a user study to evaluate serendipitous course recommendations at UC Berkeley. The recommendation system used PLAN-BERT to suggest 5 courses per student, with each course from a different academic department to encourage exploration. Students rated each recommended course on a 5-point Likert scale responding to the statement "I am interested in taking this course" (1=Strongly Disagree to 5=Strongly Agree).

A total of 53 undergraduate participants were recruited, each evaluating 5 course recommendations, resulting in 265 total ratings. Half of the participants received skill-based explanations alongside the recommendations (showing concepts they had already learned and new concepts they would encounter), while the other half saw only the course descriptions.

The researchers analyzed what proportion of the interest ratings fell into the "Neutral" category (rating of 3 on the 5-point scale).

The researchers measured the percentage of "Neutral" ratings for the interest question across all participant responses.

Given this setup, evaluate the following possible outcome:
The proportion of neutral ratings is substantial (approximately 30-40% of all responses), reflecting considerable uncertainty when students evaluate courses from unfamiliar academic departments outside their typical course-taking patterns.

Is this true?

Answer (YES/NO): NO